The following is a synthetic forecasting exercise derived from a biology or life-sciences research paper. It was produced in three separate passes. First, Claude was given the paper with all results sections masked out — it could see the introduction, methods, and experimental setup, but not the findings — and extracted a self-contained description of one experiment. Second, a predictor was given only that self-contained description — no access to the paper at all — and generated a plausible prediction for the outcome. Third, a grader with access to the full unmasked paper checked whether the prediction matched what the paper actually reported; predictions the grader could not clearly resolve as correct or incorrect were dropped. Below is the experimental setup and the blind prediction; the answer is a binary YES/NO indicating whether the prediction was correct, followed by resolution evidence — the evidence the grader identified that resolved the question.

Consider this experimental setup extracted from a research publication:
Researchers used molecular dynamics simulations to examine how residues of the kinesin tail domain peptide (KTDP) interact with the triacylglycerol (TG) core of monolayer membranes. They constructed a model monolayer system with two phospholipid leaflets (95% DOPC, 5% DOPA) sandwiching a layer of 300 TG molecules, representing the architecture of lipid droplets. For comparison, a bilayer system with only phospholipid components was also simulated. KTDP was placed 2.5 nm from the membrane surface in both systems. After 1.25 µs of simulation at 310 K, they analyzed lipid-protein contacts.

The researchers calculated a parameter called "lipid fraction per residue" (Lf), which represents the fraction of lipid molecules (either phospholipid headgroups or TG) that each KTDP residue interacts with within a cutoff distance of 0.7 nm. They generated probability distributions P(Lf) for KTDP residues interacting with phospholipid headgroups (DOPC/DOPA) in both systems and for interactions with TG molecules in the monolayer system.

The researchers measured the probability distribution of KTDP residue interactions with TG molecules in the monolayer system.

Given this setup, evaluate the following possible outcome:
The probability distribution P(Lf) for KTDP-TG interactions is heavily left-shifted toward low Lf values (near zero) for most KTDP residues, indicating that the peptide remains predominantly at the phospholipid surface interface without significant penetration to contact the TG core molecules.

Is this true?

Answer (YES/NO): NO